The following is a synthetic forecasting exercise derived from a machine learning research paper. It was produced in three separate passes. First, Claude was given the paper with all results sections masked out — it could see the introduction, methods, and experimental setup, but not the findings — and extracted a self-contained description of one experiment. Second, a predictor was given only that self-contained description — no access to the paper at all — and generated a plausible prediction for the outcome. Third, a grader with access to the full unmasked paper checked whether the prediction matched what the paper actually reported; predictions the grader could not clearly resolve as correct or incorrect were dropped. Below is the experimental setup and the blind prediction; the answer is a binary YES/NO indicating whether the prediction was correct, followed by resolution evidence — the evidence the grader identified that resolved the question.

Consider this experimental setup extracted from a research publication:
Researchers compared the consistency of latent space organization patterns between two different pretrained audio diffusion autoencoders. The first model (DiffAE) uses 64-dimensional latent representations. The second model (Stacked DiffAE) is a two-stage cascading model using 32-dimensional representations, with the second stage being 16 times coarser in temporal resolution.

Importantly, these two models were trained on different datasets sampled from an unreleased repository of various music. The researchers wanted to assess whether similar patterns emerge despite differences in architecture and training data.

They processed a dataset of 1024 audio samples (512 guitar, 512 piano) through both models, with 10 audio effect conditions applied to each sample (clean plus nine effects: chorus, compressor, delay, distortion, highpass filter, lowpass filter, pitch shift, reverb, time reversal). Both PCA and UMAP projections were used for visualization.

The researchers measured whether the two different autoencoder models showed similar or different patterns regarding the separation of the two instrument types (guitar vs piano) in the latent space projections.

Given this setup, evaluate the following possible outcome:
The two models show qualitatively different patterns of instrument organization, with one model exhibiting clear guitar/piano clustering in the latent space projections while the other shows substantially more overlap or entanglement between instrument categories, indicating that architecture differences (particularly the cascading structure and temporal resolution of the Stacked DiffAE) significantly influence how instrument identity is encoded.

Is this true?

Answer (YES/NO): NO